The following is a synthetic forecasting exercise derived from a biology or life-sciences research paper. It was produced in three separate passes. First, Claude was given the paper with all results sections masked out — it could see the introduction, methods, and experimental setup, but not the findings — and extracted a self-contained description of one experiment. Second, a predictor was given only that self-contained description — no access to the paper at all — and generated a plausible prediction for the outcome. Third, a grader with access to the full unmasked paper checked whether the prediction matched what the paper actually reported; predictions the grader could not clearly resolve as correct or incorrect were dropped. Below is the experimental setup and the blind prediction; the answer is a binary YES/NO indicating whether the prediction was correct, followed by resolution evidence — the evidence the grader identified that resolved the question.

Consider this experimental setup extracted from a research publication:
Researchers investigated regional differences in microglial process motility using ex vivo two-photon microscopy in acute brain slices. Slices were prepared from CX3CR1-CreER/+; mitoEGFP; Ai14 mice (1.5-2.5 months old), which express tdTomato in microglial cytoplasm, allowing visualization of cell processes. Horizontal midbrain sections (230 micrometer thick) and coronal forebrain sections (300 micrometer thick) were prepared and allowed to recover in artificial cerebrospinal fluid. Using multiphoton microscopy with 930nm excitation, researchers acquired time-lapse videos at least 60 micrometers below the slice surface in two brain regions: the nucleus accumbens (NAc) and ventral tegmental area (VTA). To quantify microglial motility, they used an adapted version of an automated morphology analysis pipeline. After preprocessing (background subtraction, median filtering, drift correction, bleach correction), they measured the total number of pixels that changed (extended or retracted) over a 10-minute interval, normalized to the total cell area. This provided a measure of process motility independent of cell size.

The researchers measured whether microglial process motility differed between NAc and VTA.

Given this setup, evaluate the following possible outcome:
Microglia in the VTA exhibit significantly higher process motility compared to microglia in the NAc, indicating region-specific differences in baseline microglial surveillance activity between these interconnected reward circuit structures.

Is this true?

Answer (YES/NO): NO